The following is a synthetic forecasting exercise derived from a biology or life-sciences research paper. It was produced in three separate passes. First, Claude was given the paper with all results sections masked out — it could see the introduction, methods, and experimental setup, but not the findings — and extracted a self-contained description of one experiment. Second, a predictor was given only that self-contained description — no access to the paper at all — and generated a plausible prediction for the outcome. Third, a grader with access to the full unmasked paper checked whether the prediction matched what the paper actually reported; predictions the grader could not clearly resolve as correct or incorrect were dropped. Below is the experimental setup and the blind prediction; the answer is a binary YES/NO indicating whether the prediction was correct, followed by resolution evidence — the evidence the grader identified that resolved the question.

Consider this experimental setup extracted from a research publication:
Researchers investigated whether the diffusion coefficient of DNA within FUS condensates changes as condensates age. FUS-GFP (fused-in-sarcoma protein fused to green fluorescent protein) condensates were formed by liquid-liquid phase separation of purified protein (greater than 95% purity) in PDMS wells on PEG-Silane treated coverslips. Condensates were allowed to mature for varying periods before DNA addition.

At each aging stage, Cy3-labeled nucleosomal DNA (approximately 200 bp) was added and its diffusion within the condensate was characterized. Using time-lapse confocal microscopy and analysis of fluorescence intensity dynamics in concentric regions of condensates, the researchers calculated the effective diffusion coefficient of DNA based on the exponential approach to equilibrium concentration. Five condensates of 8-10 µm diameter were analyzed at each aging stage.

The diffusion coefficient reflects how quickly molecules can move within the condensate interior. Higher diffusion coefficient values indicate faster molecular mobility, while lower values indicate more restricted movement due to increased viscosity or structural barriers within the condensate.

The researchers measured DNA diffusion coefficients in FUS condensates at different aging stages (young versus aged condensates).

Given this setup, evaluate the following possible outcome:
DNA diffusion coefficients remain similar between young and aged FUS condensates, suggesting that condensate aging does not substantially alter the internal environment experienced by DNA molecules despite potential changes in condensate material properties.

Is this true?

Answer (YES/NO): NO